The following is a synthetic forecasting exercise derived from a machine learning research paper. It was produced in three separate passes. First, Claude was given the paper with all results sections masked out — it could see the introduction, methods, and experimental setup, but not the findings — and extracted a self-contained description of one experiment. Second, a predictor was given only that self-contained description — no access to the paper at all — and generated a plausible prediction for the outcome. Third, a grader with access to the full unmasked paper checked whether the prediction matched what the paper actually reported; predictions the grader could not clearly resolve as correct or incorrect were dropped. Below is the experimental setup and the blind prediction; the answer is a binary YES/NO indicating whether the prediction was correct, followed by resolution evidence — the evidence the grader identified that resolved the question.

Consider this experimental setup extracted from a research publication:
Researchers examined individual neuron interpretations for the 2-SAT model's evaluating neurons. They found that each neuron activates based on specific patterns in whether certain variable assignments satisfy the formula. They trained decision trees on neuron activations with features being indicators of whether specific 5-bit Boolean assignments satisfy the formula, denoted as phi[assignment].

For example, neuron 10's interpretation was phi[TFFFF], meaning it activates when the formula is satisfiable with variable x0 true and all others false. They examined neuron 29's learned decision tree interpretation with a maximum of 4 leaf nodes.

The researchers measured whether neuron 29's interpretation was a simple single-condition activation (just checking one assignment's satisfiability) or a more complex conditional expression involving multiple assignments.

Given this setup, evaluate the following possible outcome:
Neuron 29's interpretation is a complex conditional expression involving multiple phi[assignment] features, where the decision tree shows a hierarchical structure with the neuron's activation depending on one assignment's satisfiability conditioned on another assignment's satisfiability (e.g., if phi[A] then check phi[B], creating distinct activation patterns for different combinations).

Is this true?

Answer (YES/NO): YES